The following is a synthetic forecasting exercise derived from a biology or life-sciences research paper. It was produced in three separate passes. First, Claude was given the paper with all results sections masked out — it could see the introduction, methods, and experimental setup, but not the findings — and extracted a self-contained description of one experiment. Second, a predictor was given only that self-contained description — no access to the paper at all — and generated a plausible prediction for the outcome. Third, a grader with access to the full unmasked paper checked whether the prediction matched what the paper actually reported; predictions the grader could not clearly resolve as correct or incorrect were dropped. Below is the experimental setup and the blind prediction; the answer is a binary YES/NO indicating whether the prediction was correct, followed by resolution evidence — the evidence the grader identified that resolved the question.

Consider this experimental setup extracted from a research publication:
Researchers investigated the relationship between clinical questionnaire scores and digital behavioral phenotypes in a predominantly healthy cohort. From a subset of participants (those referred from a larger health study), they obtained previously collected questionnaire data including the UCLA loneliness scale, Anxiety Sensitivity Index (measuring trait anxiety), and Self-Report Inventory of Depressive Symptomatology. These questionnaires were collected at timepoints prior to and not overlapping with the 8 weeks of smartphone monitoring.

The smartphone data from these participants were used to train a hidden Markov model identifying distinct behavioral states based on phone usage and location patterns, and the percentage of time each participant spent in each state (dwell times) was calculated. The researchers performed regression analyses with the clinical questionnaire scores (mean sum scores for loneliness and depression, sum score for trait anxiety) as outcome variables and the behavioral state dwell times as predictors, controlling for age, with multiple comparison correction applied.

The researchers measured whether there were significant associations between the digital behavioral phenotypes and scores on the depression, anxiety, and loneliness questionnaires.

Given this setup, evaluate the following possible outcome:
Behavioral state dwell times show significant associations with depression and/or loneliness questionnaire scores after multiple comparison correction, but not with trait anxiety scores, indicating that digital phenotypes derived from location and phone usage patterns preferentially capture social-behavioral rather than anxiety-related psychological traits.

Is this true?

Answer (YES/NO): NO